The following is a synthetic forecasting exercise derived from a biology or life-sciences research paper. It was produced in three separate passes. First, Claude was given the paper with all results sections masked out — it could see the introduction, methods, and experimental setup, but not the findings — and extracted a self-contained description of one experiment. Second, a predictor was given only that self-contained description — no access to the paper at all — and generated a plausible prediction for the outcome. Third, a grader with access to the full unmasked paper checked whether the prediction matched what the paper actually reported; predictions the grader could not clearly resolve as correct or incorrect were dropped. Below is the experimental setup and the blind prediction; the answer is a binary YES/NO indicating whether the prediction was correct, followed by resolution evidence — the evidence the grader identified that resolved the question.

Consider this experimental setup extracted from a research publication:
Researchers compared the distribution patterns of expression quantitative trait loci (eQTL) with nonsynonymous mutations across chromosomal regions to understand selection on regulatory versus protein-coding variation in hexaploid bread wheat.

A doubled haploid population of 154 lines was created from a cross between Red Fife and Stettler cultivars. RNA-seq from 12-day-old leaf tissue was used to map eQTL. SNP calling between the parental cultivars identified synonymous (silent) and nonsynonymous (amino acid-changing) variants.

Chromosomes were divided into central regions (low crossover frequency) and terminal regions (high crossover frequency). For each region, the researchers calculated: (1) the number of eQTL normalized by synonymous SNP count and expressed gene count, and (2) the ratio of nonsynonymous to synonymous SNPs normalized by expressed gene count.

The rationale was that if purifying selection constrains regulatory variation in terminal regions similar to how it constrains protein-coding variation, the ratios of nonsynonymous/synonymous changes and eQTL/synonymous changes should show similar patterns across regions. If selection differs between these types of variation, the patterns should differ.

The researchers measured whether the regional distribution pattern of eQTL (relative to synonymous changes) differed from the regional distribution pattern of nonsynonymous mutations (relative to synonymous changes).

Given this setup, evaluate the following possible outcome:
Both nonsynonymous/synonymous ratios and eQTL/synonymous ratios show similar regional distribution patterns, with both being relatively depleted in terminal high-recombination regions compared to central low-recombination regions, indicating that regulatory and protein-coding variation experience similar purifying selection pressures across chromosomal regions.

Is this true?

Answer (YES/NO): YES